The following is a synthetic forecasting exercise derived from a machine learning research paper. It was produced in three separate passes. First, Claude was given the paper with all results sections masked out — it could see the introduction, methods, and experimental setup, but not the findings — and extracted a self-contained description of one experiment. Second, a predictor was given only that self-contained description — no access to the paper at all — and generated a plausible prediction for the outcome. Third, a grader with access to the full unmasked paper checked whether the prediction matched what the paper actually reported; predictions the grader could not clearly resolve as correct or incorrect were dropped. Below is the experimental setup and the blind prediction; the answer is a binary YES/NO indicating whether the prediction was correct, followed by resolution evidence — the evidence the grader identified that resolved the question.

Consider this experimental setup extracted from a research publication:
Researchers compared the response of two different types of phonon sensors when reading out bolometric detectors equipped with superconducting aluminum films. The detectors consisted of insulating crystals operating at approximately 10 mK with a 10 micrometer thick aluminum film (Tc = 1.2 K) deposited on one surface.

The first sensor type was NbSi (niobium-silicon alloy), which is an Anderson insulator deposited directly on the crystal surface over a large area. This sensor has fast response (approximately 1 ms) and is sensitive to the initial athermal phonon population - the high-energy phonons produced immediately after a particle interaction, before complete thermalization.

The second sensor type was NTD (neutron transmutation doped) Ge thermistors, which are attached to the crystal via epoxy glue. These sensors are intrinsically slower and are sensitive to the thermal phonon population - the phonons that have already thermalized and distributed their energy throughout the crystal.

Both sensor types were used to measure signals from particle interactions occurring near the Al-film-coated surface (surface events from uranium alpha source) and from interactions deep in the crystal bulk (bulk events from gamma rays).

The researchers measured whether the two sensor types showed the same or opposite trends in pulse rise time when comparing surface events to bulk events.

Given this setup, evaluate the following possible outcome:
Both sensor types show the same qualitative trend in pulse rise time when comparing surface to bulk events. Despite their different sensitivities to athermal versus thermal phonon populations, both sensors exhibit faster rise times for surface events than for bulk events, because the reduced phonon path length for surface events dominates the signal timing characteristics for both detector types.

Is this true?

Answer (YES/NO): NO